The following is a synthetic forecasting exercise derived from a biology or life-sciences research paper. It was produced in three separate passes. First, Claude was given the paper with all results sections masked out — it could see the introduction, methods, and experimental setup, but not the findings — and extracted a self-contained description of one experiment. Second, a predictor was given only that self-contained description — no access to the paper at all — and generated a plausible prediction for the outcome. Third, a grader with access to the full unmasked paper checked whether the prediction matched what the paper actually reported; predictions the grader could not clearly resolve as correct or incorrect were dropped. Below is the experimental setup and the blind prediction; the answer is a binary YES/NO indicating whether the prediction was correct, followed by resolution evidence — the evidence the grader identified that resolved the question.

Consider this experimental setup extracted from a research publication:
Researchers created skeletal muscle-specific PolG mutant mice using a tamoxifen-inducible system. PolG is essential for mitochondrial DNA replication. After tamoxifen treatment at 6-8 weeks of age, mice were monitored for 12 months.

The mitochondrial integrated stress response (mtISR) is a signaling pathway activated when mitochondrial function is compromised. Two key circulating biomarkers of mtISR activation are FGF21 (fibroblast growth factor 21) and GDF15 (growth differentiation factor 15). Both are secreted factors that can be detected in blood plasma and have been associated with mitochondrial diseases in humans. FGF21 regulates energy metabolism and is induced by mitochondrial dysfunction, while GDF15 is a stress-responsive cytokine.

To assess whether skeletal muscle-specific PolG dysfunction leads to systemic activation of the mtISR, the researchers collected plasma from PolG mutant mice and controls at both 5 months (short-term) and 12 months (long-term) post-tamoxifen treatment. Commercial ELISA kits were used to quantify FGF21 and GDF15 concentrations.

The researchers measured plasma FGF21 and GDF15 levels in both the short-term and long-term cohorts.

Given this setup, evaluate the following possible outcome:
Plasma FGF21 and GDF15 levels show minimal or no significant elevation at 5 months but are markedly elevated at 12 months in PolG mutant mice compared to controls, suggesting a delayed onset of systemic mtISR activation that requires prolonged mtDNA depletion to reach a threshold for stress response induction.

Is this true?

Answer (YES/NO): NO